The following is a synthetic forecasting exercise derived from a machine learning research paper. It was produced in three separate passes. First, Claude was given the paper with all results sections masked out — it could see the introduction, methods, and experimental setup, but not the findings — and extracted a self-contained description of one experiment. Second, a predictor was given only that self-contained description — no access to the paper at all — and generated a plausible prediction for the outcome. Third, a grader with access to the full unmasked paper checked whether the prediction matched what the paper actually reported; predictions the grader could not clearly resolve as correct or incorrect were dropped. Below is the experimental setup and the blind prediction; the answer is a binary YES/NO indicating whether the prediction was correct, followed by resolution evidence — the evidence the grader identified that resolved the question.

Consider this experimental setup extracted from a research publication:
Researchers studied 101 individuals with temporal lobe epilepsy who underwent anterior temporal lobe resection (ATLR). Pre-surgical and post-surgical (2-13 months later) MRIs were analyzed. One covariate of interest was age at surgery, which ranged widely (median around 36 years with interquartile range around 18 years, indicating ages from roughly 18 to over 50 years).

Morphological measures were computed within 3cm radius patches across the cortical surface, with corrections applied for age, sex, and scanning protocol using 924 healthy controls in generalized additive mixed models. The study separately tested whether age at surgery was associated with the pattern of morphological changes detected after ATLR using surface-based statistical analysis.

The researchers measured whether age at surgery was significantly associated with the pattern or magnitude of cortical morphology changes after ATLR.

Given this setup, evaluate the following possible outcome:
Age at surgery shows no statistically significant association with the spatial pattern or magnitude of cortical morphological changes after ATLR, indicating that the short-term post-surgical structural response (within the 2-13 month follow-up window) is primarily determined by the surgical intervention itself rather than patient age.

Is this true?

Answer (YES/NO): YES